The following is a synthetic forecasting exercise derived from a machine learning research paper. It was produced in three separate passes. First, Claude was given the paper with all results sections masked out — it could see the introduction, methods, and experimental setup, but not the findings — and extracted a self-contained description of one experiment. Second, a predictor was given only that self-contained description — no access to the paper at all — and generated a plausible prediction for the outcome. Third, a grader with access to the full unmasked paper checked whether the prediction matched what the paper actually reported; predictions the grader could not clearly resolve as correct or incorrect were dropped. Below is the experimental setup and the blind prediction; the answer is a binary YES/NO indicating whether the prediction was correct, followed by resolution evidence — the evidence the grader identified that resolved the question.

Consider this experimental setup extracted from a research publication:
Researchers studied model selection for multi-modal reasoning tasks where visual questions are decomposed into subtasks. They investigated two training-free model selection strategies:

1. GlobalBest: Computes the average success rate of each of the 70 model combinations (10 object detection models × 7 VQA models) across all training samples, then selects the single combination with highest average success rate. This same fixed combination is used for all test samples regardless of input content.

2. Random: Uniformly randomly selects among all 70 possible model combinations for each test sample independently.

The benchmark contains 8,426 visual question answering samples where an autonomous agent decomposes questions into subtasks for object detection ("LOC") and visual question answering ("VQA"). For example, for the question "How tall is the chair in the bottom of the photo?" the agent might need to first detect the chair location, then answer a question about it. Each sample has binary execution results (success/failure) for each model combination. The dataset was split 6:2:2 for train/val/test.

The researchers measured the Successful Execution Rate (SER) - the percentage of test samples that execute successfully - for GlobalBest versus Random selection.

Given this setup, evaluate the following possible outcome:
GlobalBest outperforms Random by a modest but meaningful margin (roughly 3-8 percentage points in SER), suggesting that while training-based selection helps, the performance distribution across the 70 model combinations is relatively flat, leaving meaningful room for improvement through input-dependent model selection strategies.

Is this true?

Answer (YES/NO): YES